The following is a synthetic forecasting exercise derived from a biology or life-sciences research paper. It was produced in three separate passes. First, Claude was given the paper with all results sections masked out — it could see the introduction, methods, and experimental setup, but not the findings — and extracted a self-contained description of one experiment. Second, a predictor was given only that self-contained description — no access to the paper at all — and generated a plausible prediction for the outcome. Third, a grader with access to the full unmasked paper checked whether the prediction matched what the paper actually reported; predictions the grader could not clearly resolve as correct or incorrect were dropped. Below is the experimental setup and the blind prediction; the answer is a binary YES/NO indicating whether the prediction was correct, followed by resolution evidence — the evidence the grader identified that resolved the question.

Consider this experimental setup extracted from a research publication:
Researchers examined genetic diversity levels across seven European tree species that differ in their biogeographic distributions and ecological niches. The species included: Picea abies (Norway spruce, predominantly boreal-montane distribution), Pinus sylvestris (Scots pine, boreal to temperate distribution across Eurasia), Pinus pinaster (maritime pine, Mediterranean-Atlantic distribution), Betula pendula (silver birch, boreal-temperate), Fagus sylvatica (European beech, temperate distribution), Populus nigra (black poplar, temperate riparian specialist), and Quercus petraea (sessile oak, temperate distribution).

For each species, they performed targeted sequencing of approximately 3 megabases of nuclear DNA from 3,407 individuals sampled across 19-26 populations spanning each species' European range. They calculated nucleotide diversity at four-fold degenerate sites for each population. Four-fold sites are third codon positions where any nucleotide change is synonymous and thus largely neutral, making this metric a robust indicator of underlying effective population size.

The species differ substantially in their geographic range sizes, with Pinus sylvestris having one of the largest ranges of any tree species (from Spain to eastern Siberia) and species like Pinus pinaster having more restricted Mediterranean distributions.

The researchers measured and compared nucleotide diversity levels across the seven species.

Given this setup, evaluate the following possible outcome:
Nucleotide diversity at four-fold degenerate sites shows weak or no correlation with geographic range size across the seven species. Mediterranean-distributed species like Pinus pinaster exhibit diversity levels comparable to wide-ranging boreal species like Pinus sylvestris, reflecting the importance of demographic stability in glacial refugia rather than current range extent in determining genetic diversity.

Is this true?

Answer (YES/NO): NO